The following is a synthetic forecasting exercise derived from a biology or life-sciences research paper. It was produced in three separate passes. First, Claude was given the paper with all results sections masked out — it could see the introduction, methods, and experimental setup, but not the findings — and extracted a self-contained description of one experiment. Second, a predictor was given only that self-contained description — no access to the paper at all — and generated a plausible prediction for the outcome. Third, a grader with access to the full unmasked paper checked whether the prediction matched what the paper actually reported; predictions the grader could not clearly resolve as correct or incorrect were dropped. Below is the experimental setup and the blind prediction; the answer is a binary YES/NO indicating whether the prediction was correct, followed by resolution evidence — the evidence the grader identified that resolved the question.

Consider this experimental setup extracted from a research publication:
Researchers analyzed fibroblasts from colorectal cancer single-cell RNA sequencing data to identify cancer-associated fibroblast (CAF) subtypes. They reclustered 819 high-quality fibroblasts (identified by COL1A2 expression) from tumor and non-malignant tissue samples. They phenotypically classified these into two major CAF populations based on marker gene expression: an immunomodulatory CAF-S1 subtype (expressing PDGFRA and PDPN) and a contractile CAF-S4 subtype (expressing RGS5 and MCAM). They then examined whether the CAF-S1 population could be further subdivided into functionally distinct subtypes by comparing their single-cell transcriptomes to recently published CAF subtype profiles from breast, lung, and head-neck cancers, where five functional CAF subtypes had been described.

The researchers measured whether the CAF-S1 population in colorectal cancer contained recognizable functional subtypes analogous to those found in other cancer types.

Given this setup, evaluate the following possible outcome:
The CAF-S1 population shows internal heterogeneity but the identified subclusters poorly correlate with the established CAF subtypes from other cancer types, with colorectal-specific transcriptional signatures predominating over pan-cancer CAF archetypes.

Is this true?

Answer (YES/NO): NO